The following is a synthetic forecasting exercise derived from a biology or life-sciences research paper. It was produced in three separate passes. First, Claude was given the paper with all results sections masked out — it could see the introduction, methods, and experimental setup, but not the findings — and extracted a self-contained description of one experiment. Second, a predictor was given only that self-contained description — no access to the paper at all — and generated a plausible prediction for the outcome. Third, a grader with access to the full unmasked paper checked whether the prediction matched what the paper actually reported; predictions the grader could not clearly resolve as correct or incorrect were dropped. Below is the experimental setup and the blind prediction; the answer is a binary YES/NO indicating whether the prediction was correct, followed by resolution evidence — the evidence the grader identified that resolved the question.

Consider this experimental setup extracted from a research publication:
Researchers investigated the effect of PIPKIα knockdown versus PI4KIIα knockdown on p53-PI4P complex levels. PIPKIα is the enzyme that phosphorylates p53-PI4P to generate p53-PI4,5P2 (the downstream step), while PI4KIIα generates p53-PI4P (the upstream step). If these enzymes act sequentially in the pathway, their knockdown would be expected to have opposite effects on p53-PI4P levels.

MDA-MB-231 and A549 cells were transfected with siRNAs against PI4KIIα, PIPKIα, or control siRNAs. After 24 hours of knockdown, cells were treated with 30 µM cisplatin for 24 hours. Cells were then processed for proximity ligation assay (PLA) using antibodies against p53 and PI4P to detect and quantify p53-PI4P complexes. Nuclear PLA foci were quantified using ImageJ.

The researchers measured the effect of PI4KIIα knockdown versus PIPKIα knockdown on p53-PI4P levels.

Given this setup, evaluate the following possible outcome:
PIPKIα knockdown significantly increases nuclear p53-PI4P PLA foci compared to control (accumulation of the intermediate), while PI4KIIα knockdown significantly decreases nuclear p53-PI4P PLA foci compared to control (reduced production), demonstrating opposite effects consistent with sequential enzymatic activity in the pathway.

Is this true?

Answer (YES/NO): YES